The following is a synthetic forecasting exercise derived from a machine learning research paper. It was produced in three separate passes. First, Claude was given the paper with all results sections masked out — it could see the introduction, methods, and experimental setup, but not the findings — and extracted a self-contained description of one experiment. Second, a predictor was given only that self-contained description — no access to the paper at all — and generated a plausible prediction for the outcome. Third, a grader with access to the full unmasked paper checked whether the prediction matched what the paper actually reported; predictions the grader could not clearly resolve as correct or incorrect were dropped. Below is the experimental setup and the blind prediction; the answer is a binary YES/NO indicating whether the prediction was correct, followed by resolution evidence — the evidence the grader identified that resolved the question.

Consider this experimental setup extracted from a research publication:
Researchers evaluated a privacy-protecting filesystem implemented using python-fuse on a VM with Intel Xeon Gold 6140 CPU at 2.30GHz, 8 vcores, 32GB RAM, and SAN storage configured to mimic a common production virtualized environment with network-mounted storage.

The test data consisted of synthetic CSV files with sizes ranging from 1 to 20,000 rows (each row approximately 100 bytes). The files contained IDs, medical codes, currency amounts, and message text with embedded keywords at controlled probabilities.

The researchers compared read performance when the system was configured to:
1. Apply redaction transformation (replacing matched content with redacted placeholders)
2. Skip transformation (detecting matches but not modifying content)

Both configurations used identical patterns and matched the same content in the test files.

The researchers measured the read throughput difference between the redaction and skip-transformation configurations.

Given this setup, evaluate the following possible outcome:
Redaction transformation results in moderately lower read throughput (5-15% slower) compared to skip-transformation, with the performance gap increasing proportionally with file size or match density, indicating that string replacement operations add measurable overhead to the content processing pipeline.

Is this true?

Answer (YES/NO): NO